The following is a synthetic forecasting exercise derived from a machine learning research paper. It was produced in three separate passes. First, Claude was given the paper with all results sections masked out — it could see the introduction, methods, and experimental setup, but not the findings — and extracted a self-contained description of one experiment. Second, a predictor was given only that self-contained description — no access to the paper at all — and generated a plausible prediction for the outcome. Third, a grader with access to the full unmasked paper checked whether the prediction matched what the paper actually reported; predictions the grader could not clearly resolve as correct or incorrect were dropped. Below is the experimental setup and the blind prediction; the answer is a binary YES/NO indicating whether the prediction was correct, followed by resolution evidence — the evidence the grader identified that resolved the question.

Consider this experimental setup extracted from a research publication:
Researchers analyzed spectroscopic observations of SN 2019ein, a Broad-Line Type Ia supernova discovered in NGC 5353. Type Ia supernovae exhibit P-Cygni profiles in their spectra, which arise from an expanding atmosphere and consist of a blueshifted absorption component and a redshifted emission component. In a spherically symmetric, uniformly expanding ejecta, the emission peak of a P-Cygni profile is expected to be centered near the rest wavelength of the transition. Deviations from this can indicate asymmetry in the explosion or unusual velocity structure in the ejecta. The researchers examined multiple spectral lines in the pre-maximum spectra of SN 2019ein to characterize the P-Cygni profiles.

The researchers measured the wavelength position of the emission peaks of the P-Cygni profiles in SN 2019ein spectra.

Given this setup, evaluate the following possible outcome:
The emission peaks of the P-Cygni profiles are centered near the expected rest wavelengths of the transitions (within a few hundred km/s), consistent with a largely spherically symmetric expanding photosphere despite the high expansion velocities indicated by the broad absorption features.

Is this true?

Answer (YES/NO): NO